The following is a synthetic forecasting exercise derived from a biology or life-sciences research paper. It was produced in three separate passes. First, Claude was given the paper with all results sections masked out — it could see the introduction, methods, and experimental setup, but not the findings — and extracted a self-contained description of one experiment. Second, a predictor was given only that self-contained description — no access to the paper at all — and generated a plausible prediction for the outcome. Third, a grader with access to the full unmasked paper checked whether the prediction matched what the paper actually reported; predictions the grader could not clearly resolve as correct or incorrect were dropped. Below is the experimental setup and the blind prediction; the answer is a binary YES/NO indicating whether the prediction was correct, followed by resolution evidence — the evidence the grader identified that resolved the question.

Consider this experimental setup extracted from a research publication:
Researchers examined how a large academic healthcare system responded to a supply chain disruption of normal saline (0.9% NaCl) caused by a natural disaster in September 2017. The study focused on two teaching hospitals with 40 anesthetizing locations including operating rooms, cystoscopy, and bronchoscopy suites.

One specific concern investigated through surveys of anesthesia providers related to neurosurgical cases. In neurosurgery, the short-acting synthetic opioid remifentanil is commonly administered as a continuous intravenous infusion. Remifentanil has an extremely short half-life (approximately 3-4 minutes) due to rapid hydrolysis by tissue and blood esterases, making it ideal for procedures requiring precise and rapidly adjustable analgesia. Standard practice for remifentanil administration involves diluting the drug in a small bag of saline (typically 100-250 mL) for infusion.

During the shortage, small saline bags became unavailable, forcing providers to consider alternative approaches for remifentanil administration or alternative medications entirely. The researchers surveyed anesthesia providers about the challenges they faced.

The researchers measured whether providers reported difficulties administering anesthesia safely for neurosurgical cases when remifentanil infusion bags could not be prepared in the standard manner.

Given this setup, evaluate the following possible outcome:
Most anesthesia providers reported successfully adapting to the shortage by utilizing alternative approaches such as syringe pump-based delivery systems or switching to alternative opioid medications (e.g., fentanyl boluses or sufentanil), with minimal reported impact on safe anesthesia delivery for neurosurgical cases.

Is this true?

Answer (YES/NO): NO